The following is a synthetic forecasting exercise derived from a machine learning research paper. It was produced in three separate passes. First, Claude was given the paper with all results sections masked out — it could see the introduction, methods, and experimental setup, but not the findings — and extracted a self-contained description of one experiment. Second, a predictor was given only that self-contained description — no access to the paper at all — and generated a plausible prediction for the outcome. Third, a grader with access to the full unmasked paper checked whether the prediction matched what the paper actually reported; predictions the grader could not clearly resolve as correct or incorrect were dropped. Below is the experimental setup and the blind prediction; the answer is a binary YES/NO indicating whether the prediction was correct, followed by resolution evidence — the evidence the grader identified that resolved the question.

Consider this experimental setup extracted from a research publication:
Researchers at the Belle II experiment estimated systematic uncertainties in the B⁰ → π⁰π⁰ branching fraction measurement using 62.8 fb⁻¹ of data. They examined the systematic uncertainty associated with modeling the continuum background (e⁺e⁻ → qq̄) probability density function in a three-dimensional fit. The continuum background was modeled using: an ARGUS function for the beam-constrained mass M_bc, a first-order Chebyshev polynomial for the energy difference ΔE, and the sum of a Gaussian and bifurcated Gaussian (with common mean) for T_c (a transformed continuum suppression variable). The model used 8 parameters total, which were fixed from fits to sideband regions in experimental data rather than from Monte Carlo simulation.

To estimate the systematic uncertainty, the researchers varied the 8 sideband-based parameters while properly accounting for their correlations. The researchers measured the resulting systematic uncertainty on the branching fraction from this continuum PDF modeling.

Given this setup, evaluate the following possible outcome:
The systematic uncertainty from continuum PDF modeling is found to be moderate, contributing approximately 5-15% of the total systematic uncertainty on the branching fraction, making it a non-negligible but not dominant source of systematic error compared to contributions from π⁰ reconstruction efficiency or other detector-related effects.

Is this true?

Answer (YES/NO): YES